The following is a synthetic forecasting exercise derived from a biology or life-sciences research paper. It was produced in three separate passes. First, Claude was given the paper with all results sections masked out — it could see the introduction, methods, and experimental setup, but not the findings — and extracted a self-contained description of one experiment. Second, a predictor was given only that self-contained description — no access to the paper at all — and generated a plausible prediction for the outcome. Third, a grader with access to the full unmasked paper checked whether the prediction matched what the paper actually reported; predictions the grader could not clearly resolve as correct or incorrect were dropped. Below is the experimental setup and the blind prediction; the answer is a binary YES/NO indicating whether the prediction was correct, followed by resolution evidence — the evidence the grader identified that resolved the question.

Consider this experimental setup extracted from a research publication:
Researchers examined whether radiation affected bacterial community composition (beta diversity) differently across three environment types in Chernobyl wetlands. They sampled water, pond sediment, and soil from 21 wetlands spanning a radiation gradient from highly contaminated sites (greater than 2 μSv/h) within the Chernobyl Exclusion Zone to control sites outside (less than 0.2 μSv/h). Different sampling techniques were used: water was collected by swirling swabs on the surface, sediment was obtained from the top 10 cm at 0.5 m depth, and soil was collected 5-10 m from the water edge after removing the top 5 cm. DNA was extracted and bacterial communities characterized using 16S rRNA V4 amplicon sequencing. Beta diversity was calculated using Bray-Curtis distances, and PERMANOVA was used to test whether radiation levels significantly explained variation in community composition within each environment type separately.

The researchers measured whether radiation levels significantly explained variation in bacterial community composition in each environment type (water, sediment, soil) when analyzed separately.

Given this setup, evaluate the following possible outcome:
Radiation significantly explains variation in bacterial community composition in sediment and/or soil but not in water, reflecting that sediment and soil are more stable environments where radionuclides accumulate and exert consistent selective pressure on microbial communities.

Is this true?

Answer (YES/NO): YES